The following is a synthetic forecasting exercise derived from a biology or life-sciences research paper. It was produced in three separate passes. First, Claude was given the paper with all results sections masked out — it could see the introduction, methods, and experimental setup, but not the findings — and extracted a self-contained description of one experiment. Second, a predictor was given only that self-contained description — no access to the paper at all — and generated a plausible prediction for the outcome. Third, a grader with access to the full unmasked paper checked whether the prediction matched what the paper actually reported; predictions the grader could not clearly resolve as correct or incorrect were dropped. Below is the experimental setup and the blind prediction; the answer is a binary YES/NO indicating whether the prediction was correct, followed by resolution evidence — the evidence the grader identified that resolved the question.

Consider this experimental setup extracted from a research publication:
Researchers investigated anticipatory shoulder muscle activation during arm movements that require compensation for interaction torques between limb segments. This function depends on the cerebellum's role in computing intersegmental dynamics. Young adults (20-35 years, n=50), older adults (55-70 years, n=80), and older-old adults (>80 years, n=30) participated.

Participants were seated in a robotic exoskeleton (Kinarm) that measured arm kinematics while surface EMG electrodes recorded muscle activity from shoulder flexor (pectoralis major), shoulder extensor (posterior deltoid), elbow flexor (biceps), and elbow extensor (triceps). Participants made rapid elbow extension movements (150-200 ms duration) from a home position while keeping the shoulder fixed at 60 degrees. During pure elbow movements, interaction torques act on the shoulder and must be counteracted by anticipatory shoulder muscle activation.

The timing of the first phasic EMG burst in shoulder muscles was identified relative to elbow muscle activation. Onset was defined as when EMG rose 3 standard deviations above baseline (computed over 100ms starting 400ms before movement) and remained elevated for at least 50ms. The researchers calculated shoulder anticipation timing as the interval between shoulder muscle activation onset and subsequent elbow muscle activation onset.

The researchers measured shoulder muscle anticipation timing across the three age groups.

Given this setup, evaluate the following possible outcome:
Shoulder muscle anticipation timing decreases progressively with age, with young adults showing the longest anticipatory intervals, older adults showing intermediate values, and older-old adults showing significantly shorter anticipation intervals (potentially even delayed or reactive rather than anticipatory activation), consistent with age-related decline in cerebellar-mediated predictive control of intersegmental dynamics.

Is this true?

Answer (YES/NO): NO